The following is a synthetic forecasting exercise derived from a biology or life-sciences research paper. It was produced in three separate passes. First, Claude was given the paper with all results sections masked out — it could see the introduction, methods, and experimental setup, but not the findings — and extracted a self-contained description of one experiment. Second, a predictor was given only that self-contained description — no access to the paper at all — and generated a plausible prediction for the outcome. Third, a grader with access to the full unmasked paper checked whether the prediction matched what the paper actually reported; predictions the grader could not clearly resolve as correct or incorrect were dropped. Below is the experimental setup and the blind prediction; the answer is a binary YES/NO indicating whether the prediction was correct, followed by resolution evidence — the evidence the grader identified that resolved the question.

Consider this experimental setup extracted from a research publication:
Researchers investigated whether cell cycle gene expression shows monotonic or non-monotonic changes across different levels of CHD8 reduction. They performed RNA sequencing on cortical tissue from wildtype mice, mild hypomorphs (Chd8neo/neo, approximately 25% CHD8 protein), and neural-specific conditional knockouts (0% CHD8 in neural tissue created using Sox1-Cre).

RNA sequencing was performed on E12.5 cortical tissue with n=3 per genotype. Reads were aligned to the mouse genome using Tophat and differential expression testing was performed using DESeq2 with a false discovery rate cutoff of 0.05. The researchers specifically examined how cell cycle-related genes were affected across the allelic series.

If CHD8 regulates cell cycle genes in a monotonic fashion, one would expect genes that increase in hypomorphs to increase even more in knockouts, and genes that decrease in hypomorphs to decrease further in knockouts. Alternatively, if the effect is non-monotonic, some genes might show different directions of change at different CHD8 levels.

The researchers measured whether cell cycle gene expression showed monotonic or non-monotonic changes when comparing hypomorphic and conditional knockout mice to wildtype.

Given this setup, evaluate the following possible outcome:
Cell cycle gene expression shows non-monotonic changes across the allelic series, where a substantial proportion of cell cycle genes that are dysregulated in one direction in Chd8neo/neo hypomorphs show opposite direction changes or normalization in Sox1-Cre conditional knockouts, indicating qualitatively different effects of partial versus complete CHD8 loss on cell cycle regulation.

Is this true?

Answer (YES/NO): YES